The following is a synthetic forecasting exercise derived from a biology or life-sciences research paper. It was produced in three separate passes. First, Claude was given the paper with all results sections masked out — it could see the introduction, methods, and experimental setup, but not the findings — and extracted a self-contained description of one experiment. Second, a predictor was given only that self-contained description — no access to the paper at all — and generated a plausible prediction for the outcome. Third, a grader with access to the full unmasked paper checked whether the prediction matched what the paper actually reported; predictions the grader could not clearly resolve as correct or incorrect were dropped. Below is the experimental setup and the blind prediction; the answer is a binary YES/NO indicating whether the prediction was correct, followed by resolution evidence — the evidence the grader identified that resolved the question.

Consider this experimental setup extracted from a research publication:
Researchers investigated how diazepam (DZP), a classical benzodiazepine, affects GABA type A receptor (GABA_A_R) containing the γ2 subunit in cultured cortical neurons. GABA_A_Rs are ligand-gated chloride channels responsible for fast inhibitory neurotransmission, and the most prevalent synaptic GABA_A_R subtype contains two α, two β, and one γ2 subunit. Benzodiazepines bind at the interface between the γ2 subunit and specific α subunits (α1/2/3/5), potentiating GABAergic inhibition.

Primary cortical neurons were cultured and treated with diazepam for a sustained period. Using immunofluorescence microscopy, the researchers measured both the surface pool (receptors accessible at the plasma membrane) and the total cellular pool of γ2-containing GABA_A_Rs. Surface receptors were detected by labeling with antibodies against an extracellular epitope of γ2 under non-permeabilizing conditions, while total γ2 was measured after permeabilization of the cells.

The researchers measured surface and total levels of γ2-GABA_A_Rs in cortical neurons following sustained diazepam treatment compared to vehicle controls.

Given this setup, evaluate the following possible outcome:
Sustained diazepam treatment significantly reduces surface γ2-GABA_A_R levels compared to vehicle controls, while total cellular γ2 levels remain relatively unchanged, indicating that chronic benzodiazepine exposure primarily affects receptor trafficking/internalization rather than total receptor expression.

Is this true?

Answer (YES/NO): NO